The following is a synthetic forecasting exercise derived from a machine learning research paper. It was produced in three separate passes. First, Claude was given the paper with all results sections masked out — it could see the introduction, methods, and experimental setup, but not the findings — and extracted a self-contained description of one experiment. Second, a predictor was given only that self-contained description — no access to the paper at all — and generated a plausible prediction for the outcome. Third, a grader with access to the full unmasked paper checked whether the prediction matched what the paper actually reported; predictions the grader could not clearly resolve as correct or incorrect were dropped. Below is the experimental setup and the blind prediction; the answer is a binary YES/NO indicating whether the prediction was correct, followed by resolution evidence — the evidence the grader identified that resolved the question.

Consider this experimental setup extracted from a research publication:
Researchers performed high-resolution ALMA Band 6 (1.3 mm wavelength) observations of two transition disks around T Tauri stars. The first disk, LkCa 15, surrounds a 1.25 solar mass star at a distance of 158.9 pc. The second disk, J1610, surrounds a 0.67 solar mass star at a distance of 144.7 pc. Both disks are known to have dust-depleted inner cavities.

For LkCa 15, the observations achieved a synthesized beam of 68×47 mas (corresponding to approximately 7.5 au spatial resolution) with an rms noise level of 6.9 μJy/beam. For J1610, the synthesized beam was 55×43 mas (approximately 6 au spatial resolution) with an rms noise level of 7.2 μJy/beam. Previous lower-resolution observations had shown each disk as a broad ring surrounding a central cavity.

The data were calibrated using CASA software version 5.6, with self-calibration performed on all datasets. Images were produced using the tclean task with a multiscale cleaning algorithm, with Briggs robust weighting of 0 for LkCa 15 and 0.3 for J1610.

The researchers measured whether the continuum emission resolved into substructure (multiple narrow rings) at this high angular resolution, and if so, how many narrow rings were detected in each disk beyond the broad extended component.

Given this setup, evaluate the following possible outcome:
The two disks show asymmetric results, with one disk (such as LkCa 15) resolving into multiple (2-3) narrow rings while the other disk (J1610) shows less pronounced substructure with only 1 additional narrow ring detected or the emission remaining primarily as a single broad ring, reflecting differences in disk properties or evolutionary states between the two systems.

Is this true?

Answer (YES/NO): NO